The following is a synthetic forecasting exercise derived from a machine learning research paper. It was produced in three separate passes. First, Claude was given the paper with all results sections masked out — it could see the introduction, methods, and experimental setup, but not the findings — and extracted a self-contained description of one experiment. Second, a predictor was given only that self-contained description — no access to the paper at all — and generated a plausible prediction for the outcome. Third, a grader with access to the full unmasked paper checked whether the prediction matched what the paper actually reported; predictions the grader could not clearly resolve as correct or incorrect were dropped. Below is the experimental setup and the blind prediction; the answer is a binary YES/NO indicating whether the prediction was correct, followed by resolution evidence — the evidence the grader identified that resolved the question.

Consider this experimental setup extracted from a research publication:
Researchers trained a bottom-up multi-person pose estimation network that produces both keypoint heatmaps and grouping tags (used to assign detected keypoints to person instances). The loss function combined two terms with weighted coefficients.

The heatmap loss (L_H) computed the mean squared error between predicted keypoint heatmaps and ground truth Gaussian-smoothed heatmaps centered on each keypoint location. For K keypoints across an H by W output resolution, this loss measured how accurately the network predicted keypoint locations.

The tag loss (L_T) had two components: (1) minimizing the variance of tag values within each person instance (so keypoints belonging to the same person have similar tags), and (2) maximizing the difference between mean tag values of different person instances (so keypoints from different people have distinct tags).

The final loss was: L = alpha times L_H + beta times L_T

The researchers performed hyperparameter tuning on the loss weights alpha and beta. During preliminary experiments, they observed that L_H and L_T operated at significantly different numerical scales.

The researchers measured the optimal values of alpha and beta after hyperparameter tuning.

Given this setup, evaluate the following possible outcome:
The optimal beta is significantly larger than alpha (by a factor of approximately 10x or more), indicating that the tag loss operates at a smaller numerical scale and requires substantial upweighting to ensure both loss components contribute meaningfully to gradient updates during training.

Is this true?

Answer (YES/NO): NO